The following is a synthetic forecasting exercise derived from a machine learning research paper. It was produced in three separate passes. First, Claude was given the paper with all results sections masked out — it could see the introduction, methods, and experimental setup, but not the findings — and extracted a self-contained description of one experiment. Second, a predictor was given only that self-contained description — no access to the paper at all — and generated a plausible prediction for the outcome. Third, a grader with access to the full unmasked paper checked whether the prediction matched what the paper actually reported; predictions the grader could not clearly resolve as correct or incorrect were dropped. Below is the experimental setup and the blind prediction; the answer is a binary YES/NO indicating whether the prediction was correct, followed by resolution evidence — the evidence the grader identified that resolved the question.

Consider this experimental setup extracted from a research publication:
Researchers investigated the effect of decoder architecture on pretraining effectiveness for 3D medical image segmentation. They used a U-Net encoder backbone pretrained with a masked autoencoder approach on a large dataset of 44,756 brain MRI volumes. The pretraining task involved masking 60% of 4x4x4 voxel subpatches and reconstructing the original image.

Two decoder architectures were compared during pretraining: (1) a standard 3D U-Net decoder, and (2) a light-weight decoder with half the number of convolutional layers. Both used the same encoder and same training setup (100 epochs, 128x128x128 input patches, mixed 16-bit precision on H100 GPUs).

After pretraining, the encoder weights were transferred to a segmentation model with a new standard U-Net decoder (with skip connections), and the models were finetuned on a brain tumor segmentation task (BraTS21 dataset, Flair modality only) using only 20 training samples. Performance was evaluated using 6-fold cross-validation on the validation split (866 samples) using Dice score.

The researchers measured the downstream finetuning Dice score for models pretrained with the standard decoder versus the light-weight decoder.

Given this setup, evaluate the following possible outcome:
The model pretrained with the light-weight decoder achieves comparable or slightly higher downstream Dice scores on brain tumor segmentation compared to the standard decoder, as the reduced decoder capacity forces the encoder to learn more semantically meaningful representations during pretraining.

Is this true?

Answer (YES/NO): YES